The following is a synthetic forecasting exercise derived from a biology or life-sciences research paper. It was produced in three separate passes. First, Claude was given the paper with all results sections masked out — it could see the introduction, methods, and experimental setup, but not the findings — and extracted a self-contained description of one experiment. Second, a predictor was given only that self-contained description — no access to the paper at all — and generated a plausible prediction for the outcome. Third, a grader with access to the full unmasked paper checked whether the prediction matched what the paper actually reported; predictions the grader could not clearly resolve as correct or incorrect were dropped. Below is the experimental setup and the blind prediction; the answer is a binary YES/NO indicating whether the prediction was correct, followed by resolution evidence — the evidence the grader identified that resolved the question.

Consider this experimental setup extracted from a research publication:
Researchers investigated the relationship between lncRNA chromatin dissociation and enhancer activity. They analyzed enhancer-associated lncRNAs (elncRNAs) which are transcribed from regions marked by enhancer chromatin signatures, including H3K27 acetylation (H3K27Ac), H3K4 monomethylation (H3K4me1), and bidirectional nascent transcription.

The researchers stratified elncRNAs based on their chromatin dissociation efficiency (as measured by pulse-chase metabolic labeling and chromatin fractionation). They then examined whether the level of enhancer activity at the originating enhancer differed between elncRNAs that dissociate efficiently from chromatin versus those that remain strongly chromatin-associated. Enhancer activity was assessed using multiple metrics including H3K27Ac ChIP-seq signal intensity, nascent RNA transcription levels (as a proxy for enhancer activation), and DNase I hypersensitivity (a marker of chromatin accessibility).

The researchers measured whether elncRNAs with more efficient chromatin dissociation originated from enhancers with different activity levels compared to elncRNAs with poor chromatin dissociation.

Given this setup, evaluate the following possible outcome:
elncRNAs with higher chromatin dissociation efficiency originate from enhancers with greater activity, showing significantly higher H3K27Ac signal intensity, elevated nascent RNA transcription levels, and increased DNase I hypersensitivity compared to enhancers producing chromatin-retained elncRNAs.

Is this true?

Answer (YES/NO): YES